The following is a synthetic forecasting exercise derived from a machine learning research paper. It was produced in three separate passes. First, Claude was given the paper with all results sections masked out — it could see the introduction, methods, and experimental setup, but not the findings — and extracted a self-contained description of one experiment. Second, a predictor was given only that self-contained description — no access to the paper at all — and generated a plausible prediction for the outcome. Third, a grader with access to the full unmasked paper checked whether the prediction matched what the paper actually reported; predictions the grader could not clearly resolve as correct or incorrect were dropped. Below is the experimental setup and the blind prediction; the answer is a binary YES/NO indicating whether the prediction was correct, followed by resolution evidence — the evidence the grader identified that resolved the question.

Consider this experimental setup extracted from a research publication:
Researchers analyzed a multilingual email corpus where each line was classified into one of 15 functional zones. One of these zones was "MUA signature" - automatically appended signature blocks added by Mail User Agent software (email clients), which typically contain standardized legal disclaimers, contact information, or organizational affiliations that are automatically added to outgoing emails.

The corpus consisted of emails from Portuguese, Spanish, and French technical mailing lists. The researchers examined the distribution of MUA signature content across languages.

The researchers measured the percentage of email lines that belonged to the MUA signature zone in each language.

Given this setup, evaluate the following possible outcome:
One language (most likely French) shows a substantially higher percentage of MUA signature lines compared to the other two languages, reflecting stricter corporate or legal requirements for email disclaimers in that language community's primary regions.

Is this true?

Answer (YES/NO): NO